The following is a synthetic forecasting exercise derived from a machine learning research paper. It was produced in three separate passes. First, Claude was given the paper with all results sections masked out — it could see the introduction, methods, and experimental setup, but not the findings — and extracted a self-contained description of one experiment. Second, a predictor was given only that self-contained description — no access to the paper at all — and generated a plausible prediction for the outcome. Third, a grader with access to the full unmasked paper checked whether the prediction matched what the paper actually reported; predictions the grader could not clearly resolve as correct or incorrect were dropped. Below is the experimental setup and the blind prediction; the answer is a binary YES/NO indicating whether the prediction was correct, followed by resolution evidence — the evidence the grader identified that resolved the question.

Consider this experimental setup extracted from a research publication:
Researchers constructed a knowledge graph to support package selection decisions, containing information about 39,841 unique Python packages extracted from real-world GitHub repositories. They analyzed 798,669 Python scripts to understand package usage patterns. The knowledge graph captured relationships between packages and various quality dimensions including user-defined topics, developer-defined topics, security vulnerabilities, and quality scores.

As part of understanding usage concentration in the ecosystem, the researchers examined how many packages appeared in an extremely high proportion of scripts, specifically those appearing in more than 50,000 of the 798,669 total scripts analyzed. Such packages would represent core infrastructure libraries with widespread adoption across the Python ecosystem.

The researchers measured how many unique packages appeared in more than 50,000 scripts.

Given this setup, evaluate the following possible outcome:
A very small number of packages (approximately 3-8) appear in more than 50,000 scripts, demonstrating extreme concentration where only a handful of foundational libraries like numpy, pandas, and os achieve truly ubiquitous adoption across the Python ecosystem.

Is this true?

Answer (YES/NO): NO